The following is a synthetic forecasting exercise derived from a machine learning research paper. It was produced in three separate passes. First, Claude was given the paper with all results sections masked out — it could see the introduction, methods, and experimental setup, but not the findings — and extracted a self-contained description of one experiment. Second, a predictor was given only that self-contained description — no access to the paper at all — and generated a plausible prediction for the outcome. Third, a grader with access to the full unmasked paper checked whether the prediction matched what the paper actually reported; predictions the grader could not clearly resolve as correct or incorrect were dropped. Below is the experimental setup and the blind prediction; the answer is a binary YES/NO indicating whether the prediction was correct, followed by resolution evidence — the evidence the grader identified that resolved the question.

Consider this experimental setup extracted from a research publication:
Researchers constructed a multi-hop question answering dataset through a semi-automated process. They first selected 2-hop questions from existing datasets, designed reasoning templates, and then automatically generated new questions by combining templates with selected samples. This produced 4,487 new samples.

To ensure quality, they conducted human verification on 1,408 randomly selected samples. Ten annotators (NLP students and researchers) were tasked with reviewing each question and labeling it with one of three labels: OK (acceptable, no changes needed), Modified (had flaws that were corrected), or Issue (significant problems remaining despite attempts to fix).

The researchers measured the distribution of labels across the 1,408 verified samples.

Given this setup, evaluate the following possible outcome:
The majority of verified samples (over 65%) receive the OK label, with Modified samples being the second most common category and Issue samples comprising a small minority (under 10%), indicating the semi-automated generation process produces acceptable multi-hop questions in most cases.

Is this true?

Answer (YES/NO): YES